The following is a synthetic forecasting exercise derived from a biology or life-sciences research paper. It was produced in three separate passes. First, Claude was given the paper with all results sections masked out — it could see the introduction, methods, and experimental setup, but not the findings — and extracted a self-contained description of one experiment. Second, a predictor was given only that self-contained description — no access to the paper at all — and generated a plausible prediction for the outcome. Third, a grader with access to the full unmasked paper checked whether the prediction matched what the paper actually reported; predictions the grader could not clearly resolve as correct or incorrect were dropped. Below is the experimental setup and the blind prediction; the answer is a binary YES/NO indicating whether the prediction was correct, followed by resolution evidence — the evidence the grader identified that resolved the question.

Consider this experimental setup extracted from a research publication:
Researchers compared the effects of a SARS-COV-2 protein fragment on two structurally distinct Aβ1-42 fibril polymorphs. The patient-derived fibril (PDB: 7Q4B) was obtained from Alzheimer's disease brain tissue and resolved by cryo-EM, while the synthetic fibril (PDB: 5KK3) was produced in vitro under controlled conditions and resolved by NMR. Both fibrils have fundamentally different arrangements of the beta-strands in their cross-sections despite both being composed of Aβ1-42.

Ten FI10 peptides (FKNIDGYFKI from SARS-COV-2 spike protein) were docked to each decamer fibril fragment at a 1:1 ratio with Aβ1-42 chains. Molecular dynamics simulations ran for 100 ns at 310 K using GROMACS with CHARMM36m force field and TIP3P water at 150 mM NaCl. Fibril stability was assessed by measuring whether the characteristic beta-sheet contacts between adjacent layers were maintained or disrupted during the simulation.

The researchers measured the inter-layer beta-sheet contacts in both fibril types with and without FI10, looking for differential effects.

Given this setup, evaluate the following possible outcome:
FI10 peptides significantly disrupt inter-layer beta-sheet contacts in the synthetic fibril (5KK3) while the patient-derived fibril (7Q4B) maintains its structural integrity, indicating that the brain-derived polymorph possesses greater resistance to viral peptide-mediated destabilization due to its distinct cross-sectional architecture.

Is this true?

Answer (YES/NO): NO